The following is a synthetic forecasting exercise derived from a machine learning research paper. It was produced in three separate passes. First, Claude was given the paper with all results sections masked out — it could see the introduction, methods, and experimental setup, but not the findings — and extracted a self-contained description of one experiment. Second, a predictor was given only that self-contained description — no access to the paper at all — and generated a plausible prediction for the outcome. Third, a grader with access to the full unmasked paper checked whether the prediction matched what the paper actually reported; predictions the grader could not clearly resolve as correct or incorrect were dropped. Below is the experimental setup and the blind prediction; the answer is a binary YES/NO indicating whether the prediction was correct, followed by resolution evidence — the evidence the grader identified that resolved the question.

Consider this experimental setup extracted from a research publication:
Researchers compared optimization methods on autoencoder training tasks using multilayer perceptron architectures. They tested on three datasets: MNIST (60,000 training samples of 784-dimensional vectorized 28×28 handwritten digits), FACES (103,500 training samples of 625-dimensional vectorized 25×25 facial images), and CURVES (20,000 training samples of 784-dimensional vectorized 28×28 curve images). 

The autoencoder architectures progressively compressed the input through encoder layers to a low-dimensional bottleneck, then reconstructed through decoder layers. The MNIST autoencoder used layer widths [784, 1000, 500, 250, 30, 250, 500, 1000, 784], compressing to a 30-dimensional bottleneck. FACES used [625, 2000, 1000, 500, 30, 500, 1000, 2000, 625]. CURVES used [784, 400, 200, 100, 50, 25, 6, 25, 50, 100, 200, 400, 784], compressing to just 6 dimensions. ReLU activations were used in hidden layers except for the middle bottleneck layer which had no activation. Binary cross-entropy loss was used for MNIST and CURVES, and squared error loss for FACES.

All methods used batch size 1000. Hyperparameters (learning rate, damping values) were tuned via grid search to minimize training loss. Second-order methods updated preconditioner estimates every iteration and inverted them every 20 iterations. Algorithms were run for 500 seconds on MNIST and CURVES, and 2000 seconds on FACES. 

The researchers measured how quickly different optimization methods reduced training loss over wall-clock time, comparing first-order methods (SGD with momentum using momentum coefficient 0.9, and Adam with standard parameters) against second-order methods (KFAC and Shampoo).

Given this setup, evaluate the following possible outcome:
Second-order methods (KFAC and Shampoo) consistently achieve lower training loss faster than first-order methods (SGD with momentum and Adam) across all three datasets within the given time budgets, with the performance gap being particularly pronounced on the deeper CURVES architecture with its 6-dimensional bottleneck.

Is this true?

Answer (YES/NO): NO